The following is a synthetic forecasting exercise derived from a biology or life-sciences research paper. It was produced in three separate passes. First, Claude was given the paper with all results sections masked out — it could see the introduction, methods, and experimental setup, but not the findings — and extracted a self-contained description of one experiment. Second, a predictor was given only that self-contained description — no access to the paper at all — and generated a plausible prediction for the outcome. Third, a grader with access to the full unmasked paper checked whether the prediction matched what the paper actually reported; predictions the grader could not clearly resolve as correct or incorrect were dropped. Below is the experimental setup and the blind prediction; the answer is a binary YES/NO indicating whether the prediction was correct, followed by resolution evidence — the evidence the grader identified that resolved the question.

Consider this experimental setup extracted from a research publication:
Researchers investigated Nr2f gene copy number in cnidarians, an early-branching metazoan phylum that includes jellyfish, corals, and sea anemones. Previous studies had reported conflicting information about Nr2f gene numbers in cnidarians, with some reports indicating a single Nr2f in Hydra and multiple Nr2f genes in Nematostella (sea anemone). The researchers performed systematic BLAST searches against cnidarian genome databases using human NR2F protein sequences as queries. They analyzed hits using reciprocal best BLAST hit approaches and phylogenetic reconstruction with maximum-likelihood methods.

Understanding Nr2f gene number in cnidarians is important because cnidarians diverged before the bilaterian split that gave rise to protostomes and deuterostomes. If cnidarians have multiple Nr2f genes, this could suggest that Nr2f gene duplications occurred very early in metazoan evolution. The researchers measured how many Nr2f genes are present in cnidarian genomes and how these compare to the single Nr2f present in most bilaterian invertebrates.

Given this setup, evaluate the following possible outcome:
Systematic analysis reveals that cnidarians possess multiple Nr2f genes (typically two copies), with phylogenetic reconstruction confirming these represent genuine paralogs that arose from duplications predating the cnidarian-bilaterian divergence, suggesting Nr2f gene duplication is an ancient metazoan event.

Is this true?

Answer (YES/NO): NO